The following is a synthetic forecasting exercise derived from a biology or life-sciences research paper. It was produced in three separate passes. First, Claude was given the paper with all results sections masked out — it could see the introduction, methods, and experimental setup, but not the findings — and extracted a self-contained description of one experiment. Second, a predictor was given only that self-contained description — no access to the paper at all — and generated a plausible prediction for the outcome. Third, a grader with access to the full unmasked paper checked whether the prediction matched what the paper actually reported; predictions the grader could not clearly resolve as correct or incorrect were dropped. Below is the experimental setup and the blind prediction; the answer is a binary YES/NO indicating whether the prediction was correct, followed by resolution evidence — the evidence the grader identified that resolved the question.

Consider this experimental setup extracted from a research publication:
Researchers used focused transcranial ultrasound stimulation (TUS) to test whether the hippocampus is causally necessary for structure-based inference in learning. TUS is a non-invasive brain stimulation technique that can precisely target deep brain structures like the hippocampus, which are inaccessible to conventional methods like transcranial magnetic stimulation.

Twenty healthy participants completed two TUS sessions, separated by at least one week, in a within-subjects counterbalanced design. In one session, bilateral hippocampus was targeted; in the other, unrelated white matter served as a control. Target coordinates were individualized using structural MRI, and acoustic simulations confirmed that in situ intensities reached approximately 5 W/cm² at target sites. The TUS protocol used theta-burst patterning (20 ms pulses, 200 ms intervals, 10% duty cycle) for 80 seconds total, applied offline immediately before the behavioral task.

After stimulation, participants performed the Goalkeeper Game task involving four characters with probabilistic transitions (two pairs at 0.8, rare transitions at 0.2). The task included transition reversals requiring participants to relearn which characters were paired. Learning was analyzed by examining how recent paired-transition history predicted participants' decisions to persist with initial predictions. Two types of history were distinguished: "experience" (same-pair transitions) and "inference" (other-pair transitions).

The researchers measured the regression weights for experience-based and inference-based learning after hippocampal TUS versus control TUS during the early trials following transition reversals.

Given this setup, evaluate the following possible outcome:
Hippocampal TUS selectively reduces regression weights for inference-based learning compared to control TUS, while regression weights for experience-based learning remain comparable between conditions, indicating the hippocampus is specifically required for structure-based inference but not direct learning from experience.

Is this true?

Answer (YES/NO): NO